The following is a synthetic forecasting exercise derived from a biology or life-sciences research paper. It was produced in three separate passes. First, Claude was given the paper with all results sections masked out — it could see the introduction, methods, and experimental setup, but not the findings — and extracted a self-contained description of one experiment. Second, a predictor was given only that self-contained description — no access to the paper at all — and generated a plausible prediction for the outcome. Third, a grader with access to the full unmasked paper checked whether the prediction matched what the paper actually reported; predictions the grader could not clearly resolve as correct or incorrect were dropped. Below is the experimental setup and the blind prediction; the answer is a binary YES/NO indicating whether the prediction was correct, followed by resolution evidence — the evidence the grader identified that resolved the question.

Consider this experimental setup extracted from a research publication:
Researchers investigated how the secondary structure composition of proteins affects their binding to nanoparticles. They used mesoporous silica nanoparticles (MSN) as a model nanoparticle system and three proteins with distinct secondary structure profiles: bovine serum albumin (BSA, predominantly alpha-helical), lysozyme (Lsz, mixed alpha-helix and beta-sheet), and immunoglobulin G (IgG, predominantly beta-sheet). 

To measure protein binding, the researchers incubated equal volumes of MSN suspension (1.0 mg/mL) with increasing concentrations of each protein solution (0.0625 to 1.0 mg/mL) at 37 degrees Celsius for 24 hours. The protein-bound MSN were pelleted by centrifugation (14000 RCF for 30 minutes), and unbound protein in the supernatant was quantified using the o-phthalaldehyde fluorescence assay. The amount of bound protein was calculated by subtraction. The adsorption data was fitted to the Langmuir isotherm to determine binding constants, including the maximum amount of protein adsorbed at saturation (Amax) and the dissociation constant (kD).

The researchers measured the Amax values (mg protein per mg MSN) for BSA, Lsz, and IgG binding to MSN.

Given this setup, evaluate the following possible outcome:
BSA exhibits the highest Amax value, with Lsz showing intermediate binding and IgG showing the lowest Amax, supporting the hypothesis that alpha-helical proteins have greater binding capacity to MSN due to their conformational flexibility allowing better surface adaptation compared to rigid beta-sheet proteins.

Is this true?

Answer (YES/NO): NO